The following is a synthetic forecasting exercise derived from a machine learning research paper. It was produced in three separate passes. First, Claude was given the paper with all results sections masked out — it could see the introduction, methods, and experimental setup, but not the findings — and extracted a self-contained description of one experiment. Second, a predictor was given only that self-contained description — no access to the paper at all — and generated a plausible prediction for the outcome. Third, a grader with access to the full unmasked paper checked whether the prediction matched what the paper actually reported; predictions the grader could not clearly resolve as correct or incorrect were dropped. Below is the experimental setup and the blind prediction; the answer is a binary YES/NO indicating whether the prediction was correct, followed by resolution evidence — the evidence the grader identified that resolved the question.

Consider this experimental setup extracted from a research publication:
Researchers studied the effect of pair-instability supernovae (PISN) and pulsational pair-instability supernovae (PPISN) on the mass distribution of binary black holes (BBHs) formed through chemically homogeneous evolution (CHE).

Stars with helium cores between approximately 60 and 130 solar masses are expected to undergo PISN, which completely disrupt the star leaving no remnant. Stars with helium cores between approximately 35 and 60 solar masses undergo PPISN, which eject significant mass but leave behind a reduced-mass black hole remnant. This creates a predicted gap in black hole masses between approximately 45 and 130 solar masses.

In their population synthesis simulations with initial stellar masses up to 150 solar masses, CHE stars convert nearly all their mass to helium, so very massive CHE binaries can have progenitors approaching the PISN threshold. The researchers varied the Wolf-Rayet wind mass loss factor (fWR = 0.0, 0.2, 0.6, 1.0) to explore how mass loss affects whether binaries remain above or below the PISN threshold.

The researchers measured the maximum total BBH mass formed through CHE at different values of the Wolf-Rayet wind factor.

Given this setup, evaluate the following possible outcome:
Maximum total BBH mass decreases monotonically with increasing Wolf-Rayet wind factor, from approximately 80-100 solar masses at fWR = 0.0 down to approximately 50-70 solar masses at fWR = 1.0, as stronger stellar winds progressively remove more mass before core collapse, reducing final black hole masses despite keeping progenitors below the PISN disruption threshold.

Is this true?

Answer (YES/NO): NO